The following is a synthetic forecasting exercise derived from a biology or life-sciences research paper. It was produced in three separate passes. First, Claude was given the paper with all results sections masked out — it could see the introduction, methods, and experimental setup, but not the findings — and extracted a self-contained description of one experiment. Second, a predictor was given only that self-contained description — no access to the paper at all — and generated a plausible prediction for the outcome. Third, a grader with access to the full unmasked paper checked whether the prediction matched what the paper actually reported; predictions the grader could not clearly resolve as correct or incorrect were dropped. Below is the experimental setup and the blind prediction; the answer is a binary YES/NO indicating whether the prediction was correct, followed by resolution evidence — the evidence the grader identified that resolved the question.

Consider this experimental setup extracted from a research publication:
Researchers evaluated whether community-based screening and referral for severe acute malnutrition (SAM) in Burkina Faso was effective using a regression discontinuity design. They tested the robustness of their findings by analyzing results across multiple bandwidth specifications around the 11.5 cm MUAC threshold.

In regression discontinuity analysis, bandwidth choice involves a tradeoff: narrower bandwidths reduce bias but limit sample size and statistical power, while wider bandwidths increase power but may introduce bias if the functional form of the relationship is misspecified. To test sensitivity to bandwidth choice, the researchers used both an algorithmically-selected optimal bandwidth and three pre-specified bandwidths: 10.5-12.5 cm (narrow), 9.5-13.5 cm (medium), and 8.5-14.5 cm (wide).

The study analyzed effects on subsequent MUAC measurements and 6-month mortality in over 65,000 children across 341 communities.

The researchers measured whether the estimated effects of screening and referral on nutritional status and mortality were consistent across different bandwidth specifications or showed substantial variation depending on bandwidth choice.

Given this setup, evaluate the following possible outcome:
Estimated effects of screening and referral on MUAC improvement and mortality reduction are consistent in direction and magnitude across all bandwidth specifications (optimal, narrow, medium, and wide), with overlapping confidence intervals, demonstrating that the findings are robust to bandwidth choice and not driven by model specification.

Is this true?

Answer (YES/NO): YES